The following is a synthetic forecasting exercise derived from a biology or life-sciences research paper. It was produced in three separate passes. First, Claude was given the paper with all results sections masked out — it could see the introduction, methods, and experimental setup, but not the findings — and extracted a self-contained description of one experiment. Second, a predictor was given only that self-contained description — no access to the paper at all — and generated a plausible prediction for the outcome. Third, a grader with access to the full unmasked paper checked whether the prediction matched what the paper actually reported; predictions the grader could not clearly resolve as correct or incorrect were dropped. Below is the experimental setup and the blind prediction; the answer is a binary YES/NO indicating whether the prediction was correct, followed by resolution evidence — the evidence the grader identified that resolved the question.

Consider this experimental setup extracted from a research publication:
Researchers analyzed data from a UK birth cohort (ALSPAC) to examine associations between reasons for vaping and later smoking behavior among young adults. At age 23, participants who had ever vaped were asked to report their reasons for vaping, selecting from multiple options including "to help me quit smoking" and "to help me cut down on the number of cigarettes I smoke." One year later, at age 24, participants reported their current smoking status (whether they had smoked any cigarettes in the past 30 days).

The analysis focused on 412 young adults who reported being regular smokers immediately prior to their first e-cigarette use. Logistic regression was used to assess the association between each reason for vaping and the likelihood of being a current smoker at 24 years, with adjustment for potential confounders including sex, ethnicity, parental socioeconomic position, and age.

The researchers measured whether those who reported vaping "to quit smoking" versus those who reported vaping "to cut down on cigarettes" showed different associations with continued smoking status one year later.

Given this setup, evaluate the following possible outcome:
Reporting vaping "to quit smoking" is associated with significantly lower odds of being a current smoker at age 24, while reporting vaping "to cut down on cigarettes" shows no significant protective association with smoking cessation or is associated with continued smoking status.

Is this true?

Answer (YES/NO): YES